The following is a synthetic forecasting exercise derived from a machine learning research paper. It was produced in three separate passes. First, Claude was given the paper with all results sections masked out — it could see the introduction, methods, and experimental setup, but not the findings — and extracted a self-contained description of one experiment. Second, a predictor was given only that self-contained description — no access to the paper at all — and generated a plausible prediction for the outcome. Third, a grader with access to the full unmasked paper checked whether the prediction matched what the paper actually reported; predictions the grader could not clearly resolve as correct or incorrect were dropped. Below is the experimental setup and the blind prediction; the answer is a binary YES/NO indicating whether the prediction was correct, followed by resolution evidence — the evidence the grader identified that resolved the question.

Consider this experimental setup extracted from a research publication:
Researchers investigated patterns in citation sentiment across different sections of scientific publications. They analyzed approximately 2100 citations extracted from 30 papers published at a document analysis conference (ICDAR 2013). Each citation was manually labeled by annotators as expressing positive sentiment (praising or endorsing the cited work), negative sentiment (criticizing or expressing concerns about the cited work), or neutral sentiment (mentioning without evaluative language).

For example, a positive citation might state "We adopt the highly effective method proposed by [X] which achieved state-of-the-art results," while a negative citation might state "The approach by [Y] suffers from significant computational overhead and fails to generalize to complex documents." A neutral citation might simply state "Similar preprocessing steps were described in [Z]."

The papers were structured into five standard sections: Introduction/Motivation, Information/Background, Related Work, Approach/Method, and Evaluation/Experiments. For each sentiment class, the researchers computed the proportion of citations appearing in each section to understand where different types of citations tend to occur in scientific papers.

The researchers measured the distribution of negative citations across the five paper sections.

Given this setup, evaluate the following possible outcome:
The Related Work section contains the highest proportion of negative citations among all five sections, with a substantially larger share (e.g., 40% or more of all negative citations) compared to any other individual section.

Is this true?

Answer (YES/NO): NO